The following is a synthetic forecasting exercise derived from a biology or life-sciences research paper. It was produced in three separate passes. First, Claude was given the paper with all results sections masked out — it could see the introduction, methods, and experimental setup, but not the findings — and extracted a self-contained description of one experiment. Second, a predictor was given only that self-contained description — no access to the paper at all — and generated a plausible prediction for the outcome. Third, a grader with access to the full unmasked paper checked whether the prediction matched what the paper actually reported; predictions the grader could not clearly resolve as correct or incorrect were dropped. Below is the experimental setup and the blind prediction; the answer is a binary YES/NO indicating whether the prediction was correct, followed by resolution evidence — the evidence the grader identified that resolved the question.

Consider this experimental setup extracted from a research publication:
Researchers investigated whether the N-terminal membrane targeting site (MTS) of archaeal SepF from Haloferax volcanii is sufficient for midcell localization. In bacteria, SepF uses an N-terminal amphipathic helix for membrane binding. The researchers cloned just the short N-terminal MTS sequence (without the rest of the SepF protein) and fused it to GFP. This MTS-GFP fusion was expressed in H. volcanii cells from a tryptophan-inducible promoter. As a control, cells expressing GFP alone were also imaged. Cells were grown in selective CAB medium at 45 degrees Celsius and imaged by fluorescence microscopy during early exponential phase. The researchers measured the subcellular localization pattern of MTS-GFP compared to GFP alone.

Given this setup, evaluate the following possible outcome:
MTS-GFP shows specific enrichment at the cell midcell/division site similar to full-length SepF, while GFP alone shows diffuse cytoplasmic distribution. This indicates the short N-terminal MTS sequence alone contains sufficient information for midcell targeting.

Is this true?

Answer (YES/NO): YES